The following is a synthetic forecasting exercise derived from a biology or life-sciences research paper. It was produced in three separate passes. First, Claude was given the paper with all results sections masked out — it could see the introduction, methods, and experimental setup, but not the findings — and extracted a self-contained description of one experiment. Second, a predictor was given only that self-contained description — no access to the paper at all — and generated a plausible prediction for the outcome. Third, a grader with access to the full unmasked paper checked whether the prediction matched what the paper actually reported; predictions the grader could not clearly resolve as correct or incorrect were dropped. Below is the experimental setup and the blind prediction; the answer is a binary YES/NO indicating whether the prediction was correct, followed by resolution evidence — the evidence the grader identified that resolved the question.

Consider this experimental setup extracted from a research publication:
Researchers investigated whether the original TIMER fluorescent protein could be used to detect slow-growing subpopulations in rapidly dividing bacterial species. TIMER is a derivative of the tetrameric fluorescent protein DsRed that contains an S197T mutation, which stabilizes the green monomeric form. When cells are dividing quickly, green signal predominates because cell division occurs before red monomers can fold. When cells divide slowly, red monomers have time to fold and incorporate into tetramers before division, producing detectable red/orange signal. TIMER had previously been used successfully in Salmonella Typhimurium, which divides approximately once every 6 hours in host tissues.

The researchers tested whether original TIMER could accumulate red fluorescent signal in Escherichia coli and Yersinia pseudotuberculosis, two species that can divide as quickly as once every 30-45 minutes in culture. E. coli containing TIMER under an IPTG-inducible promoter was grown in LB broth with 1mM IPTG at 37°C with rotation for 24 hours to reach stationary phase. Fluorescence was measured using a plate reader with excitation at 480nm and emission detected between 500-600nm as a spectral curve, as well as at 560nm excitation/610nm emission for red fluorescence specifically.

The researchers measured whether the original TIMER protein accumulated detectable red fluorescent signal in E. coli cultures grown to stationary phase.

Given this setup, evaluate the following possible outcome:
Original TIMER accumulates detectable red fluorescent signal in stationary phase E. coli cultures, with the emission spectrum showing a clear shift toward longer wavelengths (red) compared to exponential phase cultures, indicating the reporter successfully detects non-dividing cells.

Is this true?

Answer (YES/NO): NO